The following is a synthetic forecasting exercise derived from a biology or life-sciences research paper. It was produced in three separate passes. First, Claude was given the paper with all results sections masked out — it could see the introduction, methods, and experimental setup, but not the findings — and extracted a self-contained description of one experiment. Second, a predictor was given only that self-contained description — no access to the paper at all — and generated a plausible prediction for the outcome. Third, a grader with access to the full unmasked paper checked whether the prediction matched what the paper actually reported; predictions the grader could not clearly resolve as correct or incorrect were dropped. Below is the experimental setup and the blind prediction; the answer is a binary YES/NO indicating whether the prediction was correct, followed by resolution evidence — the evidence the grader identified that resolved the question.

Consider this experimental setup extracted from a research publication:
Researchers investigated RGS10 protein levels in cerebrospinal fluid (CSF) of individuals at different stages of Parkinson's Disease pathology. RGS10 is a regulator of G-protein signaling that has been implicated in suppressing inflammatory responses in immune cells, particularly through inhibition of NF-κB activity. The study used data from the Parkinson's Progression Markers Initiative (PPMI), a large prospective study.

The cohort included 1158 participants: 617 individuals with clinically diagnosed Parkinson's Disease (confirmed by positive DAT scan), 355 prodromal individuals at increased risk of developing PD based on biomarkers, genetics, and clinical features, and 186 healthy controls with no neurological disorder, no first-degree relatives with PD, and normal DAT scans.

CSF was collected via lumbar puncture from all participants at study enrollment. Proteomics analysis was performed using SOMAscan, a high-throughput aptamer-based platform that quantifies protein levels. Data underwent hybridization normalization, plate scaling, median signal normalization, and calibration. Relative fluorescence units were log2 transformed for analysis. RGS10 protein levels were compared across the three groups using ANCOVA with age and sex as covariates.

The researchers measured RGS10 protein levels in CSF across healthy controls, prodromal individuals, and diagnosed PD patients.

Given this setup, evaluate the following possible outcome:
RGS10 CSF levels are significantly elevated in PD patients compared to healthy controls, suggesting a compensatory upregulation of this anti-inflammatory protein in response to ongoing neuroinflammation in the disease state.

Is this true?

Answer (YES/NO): NO